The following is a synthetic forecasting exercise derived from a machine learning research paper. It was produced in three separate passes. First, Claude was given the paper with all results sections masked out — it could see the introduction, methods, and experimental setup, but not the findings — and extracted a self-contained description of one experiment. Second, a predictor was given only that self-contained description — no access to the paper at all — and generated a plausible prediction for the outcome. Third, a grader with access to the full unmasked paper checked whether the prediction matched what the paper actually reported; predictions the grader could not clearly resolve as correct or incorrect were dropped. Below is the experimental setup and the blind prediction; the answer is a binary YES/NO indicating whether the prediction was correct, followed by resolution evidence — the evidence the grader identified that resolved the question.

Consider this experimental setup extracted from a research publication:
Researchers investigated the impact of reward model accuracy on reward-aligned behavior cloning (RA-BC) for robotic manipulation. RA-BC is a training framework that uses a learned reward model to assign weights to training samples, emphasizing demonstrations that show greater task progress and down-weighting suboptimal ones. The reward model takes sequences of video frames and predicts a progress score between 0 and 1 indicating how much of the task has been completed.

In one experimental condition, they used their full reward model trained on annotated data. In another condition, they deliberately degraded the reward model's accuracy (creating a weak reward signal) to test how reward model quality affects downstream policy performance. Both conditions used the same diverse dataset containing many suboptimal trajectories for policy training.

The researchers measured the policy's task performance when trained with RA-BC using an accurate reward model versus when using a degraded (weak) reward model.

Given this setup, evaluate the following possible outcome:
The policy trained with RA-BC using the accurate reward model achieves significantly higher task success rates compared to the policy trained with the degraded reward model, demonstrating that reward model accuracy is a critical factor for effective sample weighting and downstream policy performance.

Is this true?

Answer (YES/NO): YES